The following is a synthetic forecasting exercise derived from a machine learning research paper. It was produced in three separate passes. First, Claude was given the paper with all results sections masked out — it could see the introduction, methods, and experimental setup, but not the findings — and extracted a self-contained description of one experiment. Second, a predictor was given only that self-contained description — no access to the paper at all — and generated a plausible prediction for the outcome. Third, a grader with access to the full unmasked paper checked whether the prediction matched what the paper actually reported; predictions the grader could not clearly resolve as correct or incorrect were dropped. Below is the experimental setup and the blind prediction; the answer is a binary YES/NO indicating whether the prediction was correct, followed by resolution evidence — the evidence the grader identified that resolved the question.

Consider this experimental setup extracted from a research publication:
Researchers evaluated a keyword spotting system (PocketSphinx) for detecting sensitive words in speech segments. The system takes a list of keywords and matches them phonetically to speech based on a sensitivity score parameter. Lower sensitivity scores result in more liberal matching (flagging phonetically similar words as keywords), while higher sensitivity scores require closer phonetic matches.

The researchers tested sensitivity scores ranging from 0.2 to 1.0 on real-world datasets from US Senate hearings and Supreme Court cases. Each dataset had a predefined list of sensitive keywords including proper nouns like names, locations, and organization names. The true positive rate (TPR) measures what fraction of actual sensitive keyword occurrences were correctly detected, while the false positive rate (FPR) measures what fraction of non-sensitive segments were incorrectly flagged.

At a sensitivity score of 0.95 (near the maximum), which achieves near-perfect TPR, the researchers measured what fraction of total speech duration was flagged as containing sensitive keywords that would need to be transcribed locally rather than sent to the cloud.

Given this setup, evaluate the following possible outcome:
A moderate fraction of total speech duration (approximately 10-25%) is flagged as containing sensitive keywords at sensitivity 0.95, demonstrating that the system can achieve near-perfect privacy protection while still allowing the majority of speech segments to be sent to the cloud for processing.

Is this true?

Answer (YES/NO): NO